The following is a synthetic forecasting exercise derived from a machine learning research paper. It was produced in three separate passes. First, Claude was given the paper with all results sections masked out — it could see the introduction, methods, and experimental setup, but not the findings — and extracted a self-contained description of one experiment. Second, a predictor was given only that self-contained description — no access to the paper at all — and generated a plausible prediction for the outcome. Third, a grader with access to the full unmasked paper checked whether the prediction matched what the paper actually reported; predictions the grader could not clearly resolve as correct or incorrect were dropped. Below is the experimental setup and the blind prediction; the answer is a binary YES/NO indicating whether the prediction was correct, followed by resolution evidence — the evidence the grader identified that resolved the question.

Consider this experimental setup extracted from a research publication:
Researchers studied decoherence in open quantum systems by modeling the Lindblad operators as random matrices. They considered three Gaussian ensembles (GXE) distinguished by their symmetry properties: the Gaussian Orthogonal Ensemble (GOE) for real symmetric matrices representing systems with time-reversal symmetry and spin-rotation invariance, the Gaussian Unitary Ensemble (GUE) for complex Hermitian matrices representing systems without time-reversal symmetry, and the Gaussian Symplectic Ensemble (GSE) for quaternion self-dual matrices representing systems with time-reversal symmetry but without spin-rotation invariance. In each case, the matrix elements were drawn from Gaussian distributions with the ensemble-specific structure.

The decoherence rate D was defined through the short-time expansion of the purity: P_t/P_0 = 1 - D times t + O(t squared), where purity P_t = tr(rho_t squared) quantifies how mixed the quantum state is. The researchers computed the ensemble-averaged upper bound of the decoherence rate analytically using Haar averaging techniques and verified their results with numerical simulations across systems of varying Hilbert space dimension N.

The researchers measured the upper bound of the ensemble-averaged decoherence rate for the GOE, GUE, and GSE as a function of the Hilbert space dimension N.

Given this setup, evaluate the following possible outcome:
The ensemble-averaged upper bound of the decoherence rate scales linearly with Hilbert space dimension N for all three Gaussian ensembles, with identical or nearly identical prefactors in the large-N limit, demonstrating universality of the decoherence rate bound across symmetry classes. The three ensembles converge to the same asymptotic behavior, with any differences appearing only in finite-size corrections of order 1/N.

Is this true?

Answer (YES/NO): YES